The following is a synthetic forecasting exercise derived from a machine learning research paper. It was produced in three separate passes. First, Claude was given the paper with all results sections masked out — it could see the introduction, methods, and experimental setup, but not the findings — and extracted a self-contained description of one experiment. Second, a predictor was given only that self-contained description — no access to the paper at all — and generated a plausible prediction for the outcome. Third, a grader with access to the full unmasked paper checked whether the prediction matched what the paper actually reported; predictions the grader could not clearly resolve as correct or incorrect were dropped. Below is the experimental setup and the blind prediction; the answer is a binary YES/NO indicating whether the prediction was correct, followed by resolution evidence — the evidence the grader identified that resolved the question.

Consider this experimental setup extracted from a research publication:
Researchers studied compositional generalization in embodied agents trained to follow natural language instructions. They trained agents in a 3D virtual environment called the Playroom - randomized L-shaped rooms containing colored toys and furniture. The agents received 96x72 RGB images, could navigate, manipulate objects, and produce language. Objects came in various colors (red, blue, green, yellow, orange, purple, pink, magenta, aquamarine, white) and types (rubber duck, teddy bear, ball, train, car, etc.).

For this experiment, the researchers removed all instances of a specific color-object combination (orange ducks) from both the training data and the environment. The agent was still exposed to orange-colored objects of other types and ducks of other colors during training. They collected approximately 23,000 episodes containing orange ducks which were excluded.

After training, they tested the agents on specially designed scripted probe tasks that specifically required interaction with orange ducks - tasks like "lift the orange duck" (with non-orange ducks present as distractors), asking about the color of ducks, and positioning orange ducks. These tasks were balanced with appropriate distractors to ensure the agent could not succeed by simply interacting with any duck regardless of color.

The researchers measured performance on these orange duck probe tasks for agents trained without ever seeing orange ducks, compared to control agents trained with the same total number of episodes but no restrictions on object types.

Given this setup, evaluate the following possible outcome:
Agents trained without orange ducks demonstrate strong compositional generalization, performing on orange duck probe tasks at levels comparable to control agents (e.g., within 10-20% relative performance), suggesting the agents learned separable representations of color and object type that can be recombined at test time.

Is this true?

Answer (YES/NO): YES